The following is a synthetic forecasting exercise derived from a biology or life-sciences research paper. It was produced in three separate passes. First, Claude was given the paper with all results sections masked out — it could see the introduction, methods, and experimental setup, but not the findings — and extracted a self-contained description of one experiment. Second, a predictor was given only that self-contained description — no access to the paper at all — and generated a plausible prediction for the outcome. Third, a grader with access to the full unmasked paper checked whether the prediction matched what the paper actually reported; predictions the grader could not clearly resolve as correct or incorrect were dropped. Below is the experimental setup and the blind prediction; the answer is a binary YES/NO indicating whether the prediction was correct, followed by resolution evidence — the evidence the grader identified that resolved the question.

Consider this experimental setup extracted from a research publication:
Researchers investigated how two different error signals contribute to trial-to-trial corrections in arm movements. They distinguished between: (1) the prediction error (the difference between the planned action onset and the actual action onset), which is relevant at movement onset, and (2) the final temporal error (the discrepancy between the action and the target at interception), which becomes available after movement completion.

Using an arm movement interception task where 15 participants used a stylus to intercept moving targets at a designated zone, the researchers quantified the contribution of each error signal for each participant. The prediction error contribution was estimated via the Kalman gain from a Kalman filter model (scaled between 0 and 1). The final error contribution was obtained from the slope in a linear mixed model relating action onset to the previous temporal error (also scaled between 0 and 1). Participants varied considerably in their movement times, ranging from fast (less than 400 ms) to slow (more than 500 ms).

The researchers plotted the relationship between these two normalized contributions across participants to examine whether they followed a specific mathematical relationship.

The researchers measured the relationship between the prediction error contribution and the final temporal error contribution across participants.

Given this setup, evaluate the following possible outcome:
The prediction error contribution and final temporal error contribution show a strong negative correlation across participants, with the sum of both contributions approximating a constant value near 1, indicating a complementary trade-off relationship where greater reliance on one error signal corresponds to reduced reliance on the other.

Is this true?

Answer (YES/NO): NO